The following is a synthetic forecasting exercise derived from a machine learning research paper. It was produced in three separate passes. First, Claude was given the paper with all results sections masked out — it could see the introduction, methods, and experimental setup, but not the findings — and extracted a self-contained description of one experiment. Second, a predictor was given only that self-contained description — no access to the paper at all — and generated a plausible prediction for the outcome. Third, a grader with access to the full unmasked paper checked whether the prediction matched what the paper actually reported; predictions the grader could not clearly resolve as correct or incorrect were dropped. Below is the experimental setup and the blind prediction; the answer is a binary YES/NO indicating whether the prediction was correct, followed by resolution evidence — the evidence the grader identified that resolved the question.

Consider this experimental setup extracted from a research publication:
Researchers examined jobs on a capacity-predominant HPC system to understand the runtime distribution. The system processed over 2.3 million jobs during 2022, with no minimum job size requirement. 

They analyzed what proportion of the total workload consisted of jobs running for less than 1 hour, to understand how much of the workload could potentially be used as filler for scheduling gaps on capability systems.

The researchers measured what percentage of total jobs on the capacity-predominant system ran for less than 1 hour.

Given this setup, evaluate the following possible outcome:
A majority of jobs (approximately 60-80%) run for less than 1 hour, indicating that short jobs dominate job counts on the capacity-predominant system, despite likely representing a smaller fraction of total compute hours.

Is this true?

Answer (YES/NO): YES